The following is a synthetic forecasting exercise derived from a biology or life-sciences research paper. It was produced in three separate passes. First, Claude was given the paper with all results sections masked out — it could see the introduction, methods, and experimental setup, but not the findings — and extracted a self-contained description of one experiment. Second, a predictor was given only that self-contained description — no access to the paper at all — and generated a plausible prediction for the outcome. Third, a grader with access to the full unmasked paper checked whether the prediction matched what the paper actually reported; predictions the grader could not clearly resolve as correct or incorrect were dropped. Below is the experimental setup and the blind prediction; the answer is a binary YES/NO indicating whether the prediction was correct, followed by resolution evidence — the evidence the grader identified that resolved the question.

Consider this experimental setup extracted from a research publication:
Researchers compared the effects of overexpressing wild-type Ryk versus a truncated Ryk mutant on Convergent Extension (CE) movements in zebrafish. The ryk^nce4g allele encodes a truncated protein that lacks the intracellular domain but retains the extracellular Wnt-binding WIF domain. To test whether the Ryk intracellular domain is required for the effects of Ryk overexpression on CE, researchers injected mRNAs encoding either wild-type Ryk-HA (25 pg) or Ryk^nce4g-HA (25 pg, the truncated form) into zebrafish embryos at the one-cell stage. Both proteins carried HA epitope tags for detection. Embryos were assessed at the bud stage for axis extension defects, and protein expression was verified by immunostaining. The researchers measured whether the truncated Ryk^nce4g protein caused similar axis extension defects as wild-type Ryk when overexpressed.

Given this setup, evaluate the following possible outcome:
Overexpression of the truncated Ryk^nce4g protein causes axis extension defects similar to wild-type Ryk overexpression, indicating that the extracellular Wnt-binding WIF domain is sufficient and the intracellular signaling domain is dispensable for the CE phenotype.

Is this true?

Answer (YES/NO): NO